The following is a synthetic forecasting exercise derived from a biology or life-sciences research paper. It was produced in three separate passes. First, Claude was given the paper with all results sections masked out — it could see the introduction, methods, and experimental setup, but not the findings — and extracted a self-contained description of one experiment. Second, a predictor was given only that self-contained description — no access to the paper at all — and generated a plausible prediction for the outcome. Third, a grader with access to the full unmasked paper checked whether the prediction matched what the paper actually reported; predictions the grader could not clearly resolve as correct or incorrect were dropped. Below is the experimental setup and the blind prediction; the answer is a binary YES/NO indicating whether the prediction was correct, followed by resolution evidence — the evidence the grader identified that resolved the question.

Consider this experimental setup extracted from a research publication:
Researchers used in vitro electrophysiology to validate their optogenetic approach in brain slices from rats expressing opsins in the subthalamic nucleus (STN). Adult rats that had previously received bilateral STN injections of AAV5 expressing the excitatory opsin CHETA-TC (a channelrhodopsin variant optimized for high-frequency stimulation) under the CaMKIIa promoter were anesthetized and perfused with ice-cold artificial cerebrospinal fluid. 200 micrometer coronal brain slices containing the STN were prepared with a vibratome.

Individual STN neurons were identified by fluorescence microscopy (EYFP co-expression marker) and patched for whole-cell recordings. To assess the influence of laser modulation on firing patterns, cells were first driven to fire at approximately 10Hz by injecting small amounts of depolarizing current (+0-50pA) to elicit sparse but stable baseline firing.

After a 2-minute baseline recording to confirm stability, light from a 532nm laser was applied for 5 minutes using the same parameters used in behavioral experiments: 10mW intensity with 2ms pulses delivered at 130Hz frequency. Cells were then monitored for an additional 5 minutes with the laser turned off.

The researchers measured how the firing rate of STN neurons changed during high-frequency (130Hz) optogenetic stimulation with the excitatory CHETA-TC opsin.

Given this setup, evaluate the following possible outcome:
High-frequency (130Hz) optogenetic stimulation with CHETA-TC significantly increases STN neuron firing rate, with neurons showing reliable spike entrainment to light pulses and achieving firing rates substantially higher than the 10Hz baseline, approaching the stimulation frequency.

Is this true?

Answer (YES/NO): NO